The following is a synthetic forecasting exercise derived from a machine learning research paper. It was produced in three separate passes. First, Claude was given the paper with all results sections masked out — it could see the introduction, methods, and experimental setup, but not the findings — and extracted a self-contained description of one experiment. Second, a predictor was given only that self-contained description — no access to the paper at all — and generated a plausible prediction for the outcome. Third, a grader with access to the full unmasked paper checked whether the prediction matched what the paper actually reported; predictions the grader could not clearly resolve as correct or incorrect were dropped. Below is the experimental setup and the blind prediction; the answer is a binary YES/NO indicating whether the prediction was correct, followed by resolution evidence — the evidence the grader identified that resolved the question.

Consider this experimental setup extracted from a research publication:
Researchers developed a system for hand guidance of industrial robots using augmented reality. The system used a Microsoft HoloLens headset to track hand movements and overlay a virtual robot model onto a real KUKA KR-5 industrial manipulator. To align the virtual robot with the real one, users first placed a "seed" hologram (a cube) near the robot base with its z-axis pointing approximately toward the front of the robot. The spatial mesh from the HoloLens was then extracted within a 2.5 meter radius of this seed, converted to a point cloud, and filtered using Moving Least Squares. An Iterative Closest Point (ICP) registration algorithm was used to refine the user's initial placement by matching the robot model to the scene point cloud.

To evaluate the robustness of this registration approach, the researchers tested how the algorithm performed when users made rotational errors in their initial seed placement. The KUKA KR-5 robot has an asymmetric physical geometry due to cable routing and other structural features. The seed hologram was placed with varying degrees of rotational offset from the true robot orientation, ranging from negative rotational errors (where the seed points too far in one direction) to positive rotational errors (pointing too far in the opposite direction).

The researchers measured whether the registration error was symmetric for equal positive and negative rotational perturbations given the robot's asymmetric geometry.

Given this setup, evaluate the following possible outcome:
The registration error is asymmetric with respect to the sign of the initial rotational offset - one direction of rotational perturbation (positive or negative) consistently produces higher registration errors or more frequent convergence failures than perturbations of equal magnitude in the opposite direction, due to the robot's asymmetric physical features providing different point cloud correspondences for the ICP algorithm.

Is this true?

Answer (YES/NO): YES